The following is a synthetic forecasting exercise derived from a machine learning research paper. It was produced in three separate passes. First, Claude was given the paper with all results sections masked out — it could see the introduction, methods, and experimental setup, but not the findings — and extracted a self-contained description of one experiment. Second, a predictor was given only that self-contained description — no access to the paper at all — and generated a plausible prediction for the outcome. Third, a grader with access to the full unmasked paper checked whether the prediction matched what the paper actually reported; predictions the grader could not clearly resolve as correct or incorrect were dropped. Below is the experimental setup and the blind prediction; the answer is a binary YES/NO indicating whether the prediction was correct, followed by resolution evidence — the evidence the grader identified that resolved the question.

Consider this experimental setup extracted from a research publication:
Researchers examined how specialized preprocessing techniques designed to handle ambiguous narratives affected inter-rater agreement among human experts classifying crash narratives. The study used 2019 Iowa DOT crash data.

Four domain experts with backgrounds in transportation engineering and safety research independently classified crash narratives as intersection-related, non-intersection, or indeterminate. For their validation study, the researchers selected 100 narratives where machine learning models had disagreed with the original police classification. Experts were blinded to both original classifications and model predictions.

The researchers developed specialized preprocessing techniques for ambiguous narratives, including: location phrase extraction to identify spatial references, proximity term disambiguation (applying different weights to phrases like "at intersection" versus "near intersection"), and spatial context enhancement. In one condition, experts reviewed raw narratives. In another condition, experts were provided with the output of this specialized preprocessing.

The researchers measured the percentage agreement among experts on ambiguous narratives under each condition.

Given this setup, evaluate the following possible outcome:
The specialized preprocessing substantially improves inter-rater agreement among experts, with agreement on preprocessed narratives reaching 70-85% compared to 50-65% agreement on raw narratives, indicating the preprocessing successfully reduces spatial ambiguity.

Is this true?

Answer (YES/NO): YES